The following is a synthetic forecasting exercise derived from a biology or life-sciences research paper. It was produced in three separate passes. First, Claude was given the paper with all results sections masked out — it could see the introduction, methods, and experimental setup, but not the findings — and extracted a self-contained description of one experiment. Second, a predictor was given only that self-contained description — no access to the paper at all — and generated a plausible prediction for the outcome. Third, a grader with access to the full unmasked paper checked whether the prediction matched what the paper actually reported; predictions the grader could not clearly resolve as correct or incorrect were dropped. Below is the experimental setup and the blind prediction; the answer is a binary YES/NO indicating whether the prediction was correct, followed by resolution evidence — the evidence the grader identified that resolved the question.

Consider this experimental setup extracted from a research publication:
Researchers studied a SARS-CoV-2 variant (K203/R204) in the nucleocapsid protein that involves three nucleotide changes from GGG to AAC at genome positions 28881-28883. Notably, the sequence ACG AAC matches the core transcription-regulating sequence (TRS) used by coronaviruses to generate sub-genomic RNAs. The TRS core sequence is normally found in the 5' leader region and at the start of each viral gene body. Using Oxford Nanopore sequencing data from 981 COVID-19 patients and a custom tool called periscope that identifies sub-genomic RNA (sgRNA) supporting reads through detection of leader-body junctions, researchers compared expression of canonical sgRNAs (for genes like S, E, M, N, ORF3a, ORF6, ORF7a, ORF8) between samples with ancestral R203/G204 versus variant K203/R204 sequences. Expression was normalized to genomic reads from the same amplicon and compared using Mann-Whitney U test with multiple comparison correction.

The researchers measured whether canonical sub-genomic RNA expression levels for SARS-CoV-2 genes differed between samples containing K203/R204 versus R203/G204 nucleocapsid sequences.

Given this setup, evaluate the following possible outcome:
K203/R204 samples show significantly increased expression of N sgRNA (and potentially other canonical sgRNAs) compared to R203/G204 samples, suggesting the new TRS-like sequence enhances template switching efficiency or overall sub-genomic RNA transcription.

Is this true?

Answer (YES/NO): YES